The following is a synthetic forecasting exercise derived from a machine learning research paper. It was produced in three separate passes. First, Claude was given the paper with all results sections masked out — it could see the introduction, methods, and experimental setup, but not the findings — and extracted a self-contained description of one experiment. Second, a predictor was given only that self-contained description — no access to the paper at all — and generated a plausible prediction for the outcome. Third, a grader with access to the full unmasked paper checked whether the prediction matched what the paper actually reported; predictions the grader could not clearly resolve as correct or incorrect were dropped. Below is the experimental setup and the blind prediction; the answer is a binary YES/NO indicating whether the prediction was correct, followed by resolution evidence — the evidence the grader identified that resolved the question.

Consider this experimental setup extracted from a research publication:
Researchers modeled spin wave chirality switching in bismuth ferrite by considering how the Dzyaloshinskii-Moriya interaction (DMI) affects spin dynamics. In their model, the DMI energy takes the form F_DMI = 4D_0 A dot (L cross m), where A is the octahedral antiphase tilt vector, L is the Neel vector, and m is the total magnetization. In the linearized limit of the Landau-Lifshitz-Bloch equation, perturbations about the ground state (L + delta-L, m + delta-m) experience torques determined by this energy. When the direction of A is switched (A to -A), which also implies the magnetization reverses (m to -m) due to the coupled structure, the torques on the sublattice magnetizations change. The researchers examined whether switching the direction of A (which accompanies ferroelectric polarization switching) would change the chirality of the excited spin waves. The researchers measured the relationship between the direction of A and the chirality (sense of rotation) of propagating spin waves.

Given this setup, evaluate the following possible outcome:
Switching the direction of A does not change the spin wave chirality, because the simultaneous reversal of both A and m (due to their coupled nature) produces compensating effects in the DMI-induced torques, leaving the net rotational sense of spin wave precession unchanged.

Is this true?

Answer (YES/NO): NO